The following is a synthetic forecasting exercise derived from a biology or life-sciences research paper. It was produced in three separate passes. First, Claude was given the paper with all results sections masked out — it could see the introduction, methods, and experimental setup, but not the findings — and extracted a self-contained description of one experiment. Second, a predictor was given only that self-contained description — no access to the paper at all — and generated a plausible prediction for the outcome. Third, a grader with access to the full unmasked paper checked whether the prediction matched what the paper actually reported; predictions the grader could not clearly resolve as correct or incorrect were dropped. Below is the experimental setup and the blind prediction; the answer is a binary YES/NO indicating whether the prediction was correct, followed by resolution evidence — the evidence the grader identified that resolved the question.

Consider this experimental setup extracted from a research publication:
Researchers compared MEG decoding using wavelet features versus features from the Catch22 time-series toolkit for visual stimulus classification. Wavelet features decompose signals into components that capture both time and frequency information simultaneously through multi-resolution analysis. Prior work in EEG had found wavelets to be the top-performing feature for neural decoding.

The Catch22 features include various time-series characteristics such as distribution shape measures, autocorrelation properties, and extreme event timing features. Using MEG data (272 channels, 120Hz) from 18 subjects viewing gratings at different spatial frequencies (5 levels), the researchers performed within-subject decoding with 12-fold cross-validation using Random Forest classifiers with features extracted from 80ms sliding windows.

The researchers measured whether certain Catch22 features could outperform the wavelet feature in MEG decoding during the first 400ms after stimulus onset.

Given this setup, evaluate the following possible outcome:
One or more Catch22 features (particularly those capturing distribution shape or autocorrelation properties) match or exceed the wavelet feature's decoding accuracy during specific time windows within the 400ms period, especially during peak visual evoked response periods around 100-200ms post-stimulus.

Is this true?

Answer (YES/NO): NO